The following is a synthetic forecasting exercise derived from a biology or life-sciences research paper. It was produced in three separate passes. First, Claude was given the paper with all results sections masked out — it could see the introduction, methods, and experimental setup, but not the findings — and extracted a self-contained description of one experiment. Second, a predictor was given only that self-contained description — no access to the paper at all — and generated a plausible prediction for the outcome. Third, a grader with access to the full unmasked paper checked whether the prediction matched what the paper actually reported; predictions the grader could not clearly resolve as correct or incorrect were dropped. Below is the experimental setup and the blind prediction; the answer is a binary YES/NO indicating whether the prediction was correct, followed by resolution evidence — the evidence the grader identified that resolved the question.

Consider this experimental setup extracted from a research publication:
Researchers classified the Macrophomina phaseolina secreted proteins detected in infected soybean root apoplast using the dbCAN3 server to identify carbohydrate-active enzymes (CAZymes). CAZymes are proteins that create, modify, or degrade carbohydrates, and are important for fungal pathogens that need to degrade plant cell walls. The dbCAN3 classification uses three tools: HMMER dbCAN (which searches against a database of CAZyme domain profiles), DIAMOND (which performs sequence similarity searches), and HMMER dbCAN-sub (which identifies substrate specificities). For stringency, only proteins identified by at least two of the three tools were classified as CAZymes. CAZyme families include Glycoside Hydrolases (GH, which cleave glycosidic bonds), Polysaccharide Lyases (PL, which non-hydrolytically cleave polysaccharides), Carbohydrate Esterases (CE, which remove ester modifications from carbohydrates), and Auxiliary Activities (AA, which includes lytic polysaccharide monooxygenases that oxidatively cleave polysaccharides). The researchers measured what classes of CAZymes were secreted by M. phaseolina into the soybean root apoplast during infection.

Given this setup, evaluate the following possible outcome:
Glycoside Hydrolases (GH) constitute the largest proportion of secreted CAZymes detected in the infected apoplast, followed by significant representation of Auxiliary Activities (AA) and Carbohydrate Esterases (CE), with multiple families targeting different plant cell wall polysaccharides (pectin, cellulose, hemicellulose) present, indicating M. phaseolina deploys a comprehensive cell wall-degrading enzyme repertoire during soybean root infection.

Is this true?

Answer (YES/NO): YES